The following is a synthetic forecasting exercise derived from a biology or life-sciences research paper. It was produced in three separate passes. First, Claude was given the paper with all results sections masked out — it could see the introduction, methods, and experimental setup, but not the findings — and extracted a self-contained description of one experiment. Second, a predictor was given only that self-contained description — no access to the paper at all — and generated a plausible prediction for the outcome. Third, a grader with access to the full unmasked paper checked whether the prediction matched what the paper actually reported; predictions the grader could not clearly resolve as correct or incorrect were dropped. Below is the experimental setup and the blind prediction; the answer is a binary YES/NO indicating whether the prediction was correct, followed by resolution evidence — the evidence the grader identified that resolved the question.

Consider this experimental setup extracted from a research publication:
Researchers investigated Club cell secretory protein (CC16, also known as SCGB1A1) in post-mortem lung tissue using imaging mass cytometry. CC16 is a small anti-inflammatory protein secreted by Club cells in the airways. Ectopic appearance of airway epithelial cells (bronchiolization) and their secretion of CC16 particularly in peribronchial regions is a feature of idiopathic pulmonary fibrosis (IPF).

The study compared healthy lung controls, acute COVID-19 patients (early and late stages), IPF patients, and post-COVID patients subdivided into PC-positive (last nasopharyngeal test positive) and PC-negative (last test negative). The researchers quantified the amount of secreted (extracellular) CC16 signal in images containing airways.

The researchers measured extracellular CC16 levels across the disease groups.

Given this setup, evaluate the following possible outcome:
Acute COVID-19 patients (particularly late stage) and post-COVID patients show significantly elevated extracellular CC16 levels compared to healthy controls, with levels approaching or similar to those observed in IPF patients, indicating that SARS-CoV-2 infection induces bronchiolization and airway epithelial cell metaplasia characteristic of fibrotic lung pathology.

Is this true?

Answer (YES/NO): NO